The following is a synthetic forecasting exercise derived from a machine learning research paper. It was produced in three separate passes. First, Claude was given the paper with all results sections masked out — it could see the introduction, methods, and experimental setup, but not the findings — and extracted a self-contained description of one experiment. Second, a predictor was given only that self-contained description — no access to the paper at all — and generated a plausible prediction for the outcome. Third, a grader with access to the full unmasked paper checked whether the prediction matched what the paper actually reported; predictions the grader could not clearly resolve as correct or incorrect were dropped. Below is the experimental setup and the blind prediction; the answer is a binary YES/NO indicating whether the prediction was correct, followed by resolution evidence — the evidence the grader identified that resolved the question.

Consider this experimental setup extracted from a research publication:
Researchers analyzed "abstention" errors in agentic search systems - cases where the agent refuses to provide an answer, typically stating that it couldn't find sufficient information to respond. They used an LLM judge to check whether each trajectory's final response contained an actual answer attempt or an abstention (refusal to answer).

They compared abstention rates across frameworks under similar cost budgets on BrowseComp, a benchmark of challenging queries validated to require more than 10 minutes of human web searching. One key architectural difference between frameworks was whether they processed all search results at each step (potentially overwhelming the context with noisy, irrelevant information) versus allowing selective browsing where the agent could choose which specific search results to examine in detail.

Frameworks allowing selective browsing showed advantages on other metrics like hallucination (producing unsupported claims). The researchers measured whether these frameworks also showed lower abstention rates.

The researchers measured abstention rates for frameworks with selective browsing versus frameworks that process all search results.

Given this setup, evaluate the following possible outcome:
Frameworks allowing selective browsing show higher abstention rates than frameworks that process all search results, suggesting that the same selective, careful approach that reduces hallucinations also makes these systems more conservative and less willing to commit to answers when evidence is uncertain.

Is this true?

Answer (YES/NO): YES